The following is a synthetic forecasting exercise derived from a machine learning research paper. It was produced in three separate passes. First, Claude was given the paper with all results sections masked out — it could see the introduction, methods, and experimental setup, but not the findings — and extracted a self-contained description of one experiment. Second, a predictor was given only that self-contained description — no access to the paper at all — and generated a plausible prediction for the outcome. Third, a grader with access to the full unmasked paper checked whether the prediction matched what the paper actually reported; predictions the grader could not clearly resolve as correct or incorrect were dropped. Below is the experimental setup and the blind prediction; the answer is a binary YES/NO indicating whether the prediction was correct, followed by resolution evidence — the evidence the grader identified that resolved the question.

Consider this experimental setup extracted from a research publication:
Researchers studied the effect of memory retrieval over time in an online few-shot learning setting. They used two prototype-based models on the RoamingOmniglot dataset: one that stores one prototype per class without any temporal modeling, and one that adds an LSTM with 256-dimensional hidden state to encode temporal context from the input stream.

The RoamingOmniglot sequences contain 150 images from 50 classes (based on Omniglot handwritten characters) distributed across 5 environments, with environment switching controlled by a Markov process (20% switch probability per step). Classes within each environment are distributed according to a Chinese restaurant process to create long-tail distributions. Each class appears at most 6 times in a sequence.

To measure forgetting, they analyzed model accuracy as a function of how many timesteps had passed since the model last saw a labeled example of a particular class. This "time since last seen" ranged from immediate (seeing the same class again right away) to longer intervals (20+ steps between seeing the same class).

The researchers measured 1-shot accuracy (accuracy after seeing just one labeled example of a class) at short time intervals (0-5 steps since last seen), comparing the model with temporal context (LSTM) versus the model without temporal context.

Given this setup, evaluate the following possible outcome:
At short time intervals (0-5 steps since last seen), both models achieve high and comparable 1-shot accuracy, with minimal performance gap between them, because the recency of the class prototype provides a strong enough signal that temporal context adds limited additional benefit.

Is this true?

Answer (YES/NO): NO